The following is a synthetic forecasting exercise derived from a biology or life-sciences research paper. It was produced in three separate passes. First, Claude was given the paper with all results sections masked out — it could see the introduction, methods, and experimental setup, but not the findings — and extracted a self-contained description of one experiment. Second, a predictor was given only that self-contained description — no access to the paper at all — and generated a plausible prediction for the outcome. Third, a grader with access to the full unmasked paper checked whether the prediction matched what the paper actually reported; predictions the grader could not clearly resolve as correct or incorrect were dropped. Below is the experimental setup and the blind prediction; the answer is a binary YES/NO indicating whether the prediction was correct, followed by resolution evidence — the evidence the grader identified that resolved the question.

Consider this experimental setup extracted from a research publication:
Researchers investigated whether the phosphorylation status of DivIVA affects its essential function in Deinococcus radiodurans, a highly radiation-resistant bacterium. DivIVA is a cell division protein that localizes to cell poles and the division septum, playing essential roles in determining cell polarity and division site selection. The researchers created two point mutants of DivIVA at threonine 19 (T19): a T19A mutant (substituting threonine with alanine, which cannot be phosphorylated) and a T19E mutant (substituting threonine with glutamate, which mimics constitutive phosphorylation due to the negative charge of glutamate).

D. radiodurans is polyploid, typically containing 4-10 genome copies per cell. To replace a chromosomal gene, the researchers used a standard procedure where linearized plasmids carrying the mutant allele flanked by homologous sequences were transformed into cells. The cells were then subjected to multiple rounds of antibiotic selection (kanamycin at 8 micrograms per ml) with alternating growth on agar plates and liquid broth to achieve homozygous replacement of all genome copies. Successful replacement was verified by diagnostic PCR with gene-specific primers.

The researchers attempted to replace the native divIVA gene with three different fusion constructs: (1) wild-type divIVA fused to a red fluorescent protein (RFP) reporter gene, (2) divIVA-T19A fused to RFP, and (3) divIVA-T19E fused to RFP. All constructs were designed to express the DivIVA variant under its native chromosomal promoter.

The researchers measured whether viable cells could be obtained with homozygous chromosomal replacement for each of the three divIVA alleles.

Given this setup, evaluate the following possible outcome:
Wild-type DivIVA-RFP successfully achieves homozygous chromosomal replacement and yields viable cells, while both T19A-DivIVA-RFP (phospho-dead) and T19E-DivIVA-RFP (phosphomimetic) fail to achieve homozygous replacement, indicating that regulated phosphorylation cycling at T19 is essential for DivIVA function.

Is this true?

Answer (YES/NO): NO